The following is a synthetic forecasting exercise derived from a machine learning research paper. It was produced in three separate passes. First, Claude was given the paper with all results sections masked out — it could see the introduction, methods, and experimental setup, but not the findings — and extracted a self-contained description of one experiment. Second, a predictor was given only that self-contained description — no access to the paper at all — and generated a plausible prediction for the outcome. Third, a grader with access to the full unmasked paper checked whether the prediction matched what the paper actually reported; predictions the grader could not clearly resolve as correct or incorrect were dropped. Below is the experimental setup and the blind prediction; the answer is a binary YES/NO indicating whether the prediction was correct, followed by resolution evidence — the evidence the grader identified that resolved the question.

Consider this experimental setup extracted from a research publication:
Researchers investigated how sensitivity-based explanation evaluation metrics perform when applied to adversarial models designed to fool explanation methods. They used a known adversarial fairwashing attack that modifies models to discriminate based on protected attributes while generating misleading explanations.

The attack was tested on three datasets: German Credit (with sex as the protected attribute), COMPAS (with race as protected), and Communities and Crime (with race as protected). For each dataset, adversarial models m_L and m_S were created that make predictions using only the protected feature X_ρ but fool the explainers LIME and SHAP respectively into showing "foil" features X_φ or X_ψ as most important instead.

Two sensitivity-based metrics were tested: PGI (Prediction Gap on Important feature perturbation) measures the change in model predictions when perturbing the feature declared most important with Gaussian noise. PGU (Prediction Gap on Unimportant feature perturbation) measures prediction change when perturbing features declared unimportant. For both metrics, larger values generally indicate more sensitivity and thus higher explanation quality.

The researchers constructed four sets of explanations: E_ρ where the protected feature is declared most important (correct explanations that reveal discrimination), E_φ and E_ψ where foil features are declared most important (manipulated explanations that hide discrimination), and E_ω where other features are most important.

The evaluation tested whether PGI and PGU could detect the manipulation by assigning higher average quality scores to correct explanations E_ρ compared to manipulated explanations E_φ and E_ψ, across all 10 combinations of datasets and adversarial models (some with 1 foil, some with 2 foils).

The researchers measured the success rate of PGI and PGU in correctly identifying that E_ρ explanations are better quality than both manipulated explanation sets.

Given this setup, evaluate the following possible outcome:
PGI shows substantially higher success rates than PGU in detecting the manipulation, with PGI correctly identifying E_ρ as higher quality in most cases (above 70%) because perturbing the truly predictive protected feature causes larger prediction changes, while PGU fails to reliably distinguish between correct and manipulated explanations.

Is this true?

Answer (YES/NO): NO